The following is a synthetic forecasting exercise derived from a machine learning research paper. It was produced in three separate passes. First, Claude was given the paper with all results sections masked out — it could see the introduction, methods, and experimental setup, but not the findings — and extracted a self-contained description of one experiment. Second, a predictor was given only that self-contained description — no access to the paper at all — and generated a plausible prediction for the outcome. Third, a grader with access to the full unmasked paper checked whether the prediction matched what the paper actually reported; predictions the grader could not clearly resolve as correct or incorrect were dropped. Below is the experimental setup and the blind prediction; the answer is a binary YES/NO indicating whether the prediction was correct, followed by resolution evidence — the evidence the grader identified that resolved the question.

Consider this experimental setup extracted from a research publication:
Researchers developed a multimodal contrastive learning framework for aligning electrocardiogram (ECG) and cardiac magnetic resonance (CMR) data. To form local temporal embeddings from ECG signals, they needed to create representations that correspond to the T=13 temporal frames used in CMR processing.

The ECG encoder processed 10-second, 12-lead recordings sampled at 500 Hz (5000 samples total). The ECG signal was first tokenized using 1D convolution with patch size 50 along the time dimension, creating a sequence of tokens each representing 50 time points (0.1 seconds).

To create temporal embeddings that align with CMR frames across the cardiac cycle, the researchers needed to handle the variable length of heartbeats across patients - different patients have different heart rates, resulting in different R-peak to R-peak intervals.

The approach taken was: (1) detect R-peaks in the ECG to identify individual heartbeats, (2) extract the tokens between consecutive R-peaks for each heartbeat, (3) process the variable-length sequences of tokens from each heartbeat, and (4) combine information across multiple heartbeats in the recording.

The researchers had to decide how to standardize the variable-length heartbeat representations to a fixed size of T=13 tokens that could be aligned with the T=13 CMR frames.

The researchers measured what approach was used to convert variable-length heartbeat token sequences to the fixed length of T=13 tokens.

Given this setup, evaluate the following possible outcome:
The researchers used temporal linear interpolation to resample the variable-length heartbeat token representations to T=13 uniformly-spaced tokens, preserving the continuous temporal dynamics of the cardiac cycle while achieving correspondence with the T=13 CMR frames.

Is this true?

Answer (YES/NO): NO